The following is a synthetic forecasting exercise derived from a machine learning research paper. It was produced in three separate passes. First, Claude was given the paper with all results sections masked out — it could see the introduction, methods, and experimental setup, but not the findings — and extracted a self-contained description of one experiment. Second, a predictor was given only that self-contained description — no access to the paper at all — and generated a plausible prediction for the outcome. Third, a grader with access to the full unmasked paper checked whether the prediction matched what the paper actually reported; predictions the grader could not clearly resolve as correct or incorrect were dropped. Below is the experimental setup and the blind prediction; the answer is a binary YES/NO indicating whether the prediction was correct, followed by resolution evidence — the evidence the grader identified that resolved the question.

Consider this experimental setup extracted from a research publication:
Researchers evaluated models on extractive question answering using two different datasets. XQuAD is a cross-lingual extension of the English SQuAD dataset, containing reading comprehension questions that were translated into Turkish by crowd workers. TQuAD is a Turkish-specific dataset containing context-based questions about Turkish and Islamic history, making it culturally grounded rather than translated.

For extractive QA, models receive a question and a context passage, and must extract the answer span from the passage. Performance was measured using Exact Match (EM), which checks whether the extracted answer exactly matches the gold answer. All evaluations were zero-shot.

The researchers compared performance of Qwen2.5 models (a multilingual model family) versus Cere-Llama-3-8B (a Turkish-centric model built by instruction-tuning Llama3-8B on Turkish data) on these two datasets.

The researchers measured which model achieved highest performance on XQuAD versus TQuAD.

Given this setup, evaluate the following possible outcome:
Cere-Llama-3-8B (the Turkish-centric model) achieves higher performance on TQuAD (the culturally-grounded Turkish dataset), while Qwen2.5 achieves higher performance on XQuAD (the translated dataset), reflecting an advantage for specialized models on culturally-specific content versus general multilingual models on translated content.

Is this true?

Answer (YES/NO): YES